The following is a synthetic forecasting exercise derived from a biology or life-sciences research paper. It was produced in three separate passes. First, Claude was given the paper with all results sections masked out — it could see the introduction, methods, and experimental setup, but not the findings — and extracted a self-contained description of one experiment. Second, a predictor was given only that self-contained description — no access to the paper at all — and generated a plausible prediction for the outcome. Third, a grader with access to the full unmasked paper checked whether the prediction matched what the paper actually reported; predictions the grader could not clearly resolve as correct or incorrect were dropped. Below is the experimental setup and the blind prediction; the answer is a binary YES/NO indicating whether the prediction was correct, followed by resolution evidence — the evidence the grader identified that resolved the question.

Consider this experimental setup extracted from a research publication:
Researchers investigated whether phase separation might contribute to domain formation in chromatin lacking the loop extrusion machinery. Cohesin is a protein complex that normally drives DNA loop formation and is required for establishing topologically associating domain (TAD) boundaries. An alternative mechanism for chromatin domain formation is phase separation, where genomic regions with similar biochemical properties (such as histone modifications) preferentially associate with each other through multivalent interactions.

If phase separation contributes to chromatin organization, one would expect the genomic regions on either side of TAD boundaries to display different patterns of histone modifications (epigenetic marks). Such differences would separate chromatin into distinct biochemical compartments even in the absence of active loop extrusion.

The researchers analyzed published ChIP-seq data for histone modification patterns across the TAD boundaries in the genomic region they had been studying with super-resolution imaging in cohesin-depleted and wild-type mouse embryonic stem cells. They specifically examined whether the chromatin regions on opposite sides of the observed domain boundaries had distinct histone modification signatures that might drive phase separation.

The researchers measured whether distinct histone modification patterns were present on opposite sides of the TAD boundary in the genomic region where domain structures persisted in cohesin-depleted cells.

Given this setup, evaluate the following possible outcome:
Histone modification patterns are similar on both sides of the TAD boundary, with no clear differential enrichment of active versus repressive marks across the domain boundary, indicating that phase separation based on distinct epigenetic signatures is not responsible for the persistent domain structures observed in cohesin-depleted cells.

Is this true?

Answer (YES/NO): NO